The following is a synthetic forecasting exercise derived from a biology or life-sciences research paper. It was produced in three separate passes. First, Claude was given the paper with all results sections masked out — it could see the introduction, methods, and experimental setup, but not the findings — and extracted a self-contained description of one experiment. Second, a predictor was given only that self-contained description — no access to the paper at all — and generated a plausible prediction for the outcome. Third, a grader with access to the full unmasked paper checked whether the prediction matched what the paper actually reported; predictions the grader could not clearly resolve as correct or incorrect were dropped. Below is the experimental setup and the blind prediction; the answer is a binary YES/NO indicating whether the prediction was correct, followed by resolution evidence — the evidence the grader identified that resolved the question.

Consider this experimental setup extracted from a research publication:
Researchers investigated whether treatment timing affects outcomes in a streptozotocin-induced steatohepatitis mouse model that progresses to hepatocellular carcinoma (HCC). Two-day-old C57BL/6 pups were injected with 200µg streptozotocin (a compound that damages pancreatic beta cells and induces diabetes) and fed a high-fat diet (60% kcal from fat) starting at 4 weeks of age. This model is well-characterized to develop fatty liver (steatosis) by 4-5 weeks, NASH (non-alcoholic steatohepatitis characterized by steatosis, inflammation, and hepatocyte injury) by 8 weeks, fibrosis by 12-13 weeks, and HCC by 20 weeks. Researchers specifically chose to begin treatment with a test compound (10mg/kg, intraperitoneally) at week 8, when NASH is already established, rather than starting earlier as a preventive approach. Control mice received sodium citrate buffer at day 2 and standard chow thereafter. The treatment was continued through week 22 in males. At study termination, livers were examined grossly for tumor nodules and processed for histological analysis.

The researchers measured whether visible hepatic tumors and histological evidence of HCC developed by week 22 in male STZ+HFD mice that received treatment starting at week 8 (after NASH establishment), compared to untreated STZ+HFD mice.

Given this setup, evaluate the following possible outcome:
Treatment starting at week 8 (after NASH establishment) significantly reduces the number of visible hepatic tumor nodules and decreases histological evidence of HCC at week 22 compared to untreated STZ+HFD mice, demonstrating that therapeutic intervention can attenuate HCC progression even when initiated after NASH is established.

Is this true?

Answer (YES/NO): YES